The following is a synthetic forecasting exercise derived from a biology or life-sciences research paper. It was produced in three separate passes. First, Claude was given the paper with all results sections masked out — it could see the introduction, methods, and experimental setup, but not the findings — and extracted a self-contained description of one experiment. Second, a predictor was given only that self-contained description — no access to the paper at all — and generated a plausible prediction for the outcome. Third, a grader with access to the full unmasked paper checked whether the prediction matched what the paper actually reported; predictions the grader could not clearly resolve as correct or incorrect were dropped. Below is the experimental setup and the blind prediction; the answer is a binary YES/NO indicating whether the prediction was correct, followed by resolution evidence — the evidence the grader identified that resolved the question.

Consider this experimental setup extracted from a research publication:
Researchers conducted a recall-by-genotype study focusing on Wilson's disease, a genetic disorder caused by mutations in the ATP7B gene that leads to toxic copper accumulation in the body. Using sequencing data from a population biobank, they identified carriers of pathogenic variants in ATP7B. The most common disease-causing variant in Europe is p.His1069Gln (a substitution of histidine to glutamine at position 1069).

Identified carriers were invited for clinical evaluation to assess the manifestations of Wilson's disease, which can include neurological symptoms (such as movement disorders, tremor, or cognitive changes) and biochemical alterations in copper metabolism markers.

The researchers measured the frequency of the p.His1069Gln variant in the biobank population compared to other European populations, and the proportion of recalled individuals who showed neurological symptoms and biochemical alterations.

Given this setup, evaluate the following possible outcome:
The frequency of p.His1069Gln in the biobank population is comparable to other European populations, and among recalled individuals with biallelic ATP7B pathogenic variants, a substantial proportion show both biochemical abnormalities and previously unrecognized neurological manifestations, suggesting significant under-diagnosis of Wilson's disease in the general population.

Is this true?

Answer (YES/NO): NO